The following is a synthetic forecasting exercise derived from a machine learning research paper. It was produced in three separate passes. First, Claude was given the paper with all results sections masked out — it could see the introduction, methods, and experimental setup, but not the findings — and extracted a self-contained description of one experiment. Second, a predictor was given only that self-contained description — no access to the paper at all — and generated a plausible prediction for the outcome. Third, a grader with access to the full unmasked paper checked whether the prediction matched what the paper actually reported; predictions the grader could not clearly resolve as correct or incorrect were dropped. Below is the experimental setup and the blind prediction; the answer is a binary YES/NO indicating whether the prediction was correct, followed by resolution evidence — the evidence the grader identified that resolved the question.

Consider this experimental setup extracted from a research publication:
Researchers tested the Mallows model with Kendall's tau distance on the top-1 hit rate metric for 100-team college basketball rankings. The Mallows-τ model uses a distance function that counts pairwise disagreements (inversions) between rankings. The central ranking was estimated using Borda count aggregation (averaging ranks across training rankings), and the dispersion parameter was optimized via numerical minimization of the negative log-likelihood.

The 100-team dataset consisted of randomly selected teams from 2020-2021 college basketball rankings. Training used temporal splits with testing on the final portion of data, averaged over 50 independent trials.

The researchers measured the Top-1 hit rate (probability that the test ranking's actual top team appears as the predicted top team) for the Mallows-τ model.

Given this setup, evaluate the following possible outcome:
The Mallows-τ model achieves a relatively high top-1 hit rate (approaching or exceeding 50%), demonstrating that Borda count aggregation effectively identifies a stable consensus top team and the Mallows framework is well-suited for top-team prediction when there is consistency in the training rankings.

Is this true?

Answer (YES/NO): NO